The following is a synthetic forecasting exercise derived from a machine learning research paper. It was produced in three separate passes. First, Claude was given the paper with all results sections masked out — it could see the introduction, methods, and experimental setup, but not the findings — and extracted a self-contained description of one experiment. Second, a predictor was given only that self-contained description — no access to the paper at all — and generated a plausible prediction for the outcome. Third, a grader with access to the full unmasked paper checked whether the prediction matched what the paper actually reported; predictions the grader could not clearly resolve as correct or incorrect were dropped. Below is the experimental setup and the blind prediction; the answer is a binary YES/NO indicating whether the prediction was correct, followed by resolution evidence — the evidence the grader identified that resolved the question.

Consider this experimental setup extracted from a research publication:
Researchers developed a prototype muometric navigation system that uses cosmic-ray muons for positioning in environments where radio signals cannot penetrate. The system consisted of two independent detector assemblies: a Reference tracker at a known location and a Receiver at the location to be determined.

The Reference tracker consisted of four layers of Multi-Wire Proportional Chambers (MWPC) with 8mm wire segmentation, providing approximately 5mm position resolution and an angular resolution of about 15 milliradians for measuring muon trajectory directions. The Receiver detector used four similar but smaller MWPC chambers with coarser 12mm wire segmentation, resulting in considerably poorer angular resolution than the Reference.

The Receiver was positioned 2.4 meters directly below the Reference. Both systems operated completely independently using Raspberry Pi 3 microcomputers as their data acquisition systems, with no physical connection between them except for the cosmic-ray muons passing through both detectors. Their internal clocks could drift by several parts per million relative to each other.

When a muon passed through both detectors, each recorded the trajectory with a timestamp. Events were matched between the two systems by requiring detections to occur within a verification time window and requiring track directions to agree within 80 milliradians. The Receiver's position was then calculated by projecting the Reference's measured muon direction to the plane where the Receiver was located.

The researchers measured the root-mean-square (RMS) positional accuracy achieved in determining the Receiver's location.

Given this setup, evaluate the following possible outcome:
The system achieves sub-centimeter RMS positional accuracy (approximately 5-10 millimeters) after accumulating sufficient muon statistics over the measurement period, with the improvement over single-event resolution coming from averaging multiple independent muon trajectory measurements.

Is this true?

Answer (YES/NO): NO